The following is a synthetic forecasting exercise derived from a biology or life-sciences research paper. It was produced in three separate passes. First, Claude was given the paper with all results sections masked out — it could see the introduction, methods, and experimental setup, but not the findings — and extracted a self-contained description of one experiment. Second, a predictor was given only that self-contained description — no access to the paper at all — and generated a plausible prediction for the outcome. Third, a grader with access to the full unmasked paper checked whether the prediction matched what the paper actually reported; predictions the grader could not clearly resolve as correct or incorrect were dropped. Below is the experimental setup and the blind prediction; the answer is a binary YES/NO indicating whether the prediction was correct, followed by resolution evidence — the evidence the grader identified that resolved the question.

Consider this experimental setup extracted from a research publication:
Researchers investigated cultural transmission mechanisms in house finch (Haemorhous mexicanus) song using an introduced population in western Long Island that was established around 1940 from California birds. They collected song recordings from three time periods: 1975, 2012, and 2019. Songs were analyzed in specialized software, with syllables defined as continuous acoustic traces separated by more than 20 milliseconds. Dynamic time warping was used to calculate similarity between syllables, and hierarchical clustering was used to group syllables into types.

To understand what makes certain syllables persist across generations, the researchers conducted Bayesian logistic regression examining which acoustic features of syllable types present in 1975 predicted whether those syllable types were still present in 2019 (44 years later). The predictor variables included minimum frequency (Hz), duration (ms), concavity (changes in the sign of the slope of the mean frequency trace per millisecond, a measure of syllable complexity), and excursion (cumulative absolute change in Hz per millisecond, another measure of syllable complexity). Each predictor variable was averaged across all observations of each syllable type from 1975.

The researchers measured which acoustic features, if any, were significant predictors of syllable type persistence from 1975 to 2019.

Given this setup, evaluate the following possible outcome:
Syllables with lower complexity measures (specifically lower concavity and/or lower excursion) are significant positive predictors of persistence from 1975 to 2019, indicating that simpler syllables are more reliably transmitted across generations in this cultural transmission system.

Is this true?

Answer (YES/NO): NO